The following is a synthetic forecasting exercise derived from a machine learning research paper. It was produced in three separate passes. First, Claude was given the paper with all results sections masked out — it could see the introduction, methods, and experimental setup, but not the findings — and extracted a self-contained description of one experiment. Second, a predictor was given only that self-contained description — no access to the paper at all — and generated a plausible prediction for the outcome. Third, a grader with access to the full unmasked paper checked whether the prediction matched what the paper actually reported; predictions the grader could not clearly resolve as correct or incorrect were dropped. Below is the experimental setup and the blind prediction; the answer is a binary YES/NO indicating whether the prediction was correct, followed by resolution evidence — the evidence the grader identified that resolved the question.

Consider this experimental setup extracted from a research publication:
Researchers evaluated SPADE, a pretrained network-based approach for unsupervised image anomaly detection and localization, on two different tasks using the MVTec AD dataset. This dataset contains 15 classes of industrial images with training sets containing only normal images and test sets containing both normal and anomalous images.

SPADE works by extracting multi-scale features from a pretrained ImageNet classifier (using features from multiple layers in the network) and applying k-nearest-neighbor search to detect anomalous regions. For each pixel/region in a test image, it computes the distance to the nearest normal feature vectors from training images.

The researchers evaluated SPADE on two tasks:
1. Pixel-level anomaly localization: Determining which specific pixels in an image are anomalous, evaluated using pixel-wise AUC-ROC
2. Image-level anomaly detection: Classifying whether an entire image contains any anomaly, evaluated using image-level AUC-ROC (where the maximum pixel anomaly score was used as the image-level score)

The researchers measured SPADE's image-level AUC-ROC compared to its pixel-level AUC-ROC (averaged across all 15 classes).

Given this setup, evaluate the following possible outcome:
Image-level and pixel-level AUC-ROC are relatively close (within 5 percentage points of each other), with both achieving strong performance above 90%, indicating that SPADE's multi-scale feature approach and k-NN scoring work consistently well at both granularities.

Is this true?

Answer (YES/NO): NO